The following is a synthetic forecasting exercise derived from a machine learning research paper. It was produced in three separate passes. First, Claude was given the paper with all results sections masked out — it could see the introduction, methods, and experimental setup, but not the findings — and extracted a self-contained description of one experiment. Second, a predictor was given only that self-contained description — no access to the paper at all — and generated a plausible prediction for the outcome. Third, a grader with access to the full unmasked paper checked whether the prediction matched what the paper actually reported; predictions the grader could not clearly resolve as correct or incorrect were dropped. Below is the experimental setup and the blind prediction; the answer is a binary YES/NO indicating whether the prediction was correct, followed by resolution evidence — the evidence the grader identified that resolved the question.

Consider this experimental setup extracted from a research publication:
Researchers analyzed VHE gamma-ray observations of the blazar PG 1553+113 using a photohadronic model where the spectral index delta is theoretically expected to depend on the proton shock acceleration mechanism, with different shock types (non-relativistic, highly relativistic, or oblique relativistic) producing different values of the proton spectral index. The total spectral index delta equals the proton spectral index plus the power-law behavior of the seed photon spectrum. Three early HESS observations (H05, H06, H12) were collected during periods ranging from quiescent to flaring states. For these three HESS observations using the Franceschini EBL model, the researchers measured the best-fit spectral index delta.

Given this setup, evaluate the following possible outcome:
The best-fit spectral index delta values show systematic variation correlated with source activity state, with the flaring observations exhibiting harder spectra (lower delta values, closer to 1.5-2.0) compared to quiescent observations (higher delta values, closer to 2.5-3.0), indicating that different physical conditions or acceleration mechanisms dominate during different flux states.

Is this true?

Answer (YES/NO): NO